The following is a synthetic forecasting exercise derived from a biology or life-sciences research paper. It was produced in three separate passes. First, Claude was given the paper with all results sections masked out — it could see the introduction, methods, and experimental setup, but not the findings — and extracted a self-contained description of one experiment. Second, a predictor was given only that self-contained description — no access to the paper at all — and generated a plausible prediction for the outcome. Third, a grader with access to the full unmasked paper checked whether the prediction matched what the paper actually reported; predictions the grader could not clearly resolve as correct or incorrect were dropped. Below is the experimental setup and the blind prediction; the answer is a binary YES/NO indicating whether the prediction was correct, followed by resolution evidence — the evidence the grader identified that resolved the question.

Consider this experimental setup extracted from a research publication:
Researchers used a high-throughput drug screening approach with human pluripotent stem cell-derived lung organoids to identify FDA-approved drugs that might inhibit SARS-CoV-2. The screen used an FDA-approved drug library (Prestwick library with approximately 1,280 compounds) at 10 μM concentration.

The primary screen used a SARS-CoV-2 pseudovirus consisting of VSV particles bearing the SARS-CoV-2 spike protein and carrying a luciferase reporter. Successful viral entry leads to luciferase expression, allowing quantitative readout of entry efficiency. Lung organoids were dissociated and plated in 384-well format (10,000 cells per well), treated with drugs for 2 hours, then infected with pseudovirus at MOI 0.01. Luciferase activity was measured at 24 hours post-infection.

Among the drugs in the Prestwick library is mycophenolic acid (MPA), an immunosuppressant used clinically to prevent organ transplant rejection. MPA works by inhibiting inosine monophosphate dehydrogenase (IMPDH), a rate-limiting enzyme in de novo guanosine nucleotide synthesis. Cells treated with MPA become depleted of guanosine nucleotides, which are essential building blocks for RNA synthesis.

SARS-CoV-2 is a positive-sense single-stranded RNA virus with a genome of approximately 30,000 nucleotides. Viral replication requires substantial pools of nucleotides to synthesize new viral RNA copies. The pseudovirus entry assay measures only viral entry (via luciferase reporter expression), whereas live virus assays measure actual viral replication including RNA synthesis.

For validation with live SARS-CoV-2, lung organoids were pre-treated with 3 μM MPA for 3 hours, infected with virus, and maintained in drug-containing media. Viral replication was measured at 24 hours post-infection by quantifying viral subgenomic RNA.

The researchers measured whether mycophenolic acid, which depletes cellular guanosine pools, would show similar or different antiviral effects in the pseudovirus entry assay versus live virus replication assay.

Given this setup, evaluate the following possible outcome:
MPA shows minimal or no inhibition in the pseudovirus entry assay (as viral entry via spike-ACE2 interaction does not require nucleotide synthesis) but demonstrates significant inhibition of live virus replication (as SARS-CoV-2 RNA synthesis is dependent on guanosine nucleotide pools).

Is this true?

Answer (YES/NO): NO